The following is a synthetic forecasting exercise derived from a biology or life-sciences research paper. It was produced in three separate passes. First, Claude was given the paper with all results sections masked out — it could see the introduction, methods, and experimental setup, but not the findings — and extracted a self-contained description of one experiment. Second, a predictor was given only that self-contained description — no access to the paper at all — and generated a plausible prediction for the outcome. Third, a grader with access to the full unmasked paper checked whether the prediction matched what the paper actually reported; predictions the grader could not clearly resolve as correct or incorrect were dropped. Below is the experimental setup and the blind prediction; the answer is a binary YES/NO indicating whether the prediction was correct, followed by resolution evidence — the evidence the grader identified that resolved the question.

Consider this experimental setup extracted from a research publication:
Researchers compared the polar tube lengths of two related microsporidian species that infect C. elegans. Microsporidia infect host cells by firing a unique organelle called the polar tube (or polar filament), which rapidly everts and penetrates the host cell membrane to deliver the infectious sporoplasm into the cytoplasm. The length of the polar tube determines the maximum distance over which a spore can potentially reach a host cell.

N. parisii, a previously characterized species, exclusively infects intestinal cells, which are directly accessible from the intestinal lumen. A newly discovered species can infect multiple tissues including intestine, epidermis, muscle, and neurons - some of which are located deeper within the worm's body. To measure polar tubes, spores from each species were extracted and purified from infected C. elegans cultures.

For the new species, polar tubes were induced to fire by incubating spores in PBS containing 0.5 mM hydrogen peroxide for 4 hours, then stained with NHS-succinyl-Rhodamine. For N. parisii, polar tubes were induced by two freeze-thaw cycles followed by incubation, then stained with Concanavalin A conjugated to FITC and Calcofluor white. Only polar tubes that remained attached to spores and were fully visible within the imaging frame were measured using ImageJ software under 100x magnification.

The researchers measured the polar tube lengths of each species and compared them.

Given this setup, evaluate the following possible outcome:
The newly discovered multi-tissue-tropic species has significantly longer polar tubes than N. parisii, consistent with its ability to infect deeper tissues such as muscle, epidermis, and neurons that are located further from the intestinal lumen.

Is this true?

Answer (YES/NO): YES